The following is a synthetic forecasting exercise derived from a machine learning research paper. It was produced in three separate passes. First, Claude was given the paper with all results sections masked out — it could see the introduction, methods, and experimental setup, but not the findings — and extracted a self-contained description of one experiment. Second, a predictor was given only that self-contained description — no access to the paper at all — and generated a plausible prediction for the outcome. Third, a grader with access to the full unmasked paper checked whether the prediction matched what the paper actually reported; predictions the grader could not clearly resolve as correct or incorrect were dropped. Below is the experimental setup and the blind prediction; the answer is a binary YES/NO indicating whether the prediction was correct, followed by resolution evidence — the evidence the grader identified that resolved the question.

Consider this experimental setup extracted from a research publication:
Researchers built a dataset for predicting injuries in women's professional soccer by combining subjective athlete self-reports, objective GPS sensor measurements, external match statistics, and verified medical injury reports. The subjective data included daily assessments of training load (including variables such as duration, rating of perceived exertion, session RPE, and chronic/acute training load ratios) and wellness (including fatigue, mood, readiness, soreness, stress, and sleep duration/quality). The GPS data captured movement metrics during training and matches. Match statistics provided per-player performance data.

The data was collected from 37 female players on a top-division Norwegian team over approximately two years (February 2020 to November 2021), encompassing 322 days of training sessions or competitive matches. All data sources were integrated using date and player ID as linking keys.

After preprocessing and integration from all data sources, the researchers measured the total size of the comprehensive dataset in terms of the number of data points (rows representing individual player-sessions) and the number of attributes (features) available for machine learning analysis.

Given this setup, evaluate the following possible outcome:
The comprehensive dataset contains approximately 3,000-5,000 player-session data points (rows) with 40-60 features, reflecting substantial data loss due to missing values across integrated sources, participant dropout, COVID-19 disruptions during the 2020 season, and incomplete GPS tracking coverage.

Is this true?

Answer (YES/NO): NO